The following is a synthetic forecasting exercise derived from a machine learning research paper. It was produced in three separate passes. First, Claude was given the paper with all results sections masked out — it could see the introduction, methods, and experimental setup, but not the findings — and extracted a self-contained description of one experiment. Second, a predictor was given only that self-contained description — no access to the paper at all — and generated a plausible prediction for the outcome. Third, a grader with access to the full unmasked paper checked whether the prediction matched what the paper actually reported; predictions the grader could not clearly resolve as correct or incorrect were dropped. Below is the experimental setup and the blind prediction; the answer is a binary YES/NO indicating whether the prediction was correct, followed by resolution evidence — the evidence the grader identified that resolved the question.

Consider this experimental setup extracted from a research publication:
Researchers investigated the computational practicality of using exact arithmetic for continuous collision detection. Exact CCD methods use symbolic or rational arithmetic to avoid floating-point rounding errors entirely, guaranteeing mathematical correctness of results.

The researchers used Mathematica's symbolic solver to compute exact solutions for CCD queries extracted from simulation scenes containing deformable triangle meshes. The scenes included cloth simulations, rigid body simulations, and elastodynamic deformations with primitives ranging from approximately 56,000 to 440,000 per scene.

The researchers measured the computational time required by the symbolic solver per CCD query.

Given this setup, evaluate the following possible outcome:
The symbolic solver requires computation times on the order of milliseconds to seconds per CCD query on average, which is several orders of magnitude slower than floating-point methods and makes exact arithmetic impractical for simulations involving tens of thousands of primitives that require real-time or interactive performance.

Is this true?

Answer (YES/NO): NO